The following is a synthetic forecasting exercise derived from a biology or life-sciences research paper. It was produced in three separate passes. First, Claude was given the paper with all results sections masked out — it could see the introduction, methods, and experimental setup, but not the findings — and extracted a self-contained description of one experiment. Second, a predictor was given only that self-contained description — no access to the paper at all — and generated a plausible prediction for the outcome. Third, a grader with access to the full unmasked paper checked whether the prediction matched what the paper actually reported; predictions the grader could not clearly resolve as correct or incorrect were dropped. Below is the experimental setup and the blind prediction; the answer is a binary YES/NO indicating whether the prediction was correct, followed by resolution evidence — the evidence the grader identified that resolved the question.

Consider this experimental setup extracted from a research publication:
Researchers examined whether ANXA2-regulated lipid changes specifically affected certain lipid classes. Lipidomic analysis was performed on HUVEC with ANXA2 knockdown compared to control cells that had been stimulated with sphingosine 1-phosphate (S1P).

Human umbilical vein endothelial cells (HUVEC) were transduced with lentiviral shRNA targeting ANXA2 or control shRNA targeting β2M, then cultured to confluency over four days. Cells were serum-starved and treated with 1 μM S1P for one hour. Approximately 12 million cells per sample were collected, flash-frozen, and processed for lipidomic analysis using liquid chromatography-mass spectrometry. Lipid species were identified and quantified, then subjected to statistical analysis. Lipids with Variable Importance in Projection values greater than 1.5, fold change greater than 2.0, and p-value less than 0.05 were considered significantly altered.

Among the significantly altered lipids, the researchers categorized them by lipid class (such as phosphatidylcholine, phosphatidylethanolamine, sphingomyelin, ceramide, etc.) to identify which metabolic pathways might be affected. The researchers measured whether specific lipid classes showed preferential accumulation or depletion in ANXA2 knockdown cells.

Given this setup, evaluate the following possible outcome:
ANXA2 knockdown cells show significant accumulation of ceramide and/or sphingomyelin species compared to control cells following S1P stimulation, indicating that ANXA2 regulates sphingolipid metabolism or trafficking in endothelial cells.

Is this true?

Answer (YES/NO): NO